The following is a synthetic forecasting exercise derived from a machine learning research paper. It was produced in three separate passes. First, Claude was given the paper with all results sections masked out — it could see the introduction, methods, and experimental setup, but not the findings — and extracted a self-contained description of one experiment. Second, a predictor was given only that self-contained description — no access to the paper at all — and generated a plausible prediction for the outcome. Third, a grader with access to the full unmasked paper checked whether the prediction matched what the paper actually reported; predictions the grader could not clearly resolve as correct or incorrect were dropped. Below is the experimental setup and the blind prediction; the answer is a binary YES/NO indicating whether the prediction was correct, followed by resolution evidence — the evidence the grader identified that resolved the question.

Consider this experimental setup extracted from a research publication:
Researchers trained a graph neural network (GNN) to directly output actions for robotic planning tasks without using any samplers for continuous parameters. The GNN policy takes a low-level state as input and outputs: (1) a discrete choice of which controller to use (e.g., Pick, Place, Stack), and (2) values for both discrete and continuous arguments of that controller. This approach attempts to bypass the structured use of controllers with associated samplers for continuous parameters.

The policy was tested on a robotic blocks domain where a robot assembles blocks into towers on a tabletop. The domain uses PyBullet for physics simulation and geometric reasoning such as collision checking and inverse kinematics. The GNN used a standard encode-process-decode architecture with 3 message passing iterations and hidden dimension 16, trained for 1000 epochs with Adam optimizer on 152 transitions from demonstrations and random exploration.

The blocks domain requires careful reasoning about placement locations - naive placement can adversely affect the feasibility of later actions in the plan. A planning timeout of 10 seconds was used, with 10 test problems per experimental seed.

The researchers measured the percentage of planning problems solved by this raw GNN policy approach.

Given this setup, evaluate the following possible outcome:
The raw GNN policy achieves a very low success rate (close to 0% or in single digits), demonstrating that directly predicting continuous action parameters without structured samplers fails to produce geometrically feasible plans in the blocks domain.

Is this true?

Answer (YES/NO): YES